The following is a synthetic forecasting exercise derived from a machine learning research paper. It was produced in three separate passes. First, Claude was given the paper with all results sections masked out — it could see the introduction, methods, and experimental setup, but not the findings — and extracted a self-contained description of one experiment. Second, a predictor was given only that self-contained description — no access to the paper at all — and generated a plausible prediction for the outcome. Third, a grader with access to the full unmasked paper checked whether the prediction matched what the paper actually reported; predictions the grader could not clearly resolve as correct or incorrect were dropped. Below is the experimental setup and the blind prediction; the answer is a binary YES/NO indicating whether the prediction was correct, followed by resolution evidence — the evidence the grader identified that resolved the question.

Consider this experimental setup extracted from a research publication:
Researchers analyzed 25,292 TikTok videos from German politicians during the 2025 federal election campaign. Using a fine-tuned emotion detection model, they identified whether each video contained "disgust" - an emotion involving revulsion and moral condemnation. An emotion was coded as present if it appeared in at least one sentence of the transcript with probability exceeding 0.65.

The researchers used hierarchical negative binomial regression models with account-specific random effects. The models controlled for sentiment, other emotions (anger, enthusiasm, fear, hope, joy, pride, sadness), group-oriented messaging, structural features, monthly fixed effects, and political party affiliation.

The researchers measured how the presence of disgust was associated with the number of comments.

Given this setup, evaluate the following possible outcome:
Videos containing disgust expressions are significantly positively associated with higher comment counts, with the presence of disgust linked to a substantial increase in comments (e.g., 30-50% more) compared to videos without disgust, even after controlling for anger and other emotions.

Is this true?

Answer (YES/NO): NO